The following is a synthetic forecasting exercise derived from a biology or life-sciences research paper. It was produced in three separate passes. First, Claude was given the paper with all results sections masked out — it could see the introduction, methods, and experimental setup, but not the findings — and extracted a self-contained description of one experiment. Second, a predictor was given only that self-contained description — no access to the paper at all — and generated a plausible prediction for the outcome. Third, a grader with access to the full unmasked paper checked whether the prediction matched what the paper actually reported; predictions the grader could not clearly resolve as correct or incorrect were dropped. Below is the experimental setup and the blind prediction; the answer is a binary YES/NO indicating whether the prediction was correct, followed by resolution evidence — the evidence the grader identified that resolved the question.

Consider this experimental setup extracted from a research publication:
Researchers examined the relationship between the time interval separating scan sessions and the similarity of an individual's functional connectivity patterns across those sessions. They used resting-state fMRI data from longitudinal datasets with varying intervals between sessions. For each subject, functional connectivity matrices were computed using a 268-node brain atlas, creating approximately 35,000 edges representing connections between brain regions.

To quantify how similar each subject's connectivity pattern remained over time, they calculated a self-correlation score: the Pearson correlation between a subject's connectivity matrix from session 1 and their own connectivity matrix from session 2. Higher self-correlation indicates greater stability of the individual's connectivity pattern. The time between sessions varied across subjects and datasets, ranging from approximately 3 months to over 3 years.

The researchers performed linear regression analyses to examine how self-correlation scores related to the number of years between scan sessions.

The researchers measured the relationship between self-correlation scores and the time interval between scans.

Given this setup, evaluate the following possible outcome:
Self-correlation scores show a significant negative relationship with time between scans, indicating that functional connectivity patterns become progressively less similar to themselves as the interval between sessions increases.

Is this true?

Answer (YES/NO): NO